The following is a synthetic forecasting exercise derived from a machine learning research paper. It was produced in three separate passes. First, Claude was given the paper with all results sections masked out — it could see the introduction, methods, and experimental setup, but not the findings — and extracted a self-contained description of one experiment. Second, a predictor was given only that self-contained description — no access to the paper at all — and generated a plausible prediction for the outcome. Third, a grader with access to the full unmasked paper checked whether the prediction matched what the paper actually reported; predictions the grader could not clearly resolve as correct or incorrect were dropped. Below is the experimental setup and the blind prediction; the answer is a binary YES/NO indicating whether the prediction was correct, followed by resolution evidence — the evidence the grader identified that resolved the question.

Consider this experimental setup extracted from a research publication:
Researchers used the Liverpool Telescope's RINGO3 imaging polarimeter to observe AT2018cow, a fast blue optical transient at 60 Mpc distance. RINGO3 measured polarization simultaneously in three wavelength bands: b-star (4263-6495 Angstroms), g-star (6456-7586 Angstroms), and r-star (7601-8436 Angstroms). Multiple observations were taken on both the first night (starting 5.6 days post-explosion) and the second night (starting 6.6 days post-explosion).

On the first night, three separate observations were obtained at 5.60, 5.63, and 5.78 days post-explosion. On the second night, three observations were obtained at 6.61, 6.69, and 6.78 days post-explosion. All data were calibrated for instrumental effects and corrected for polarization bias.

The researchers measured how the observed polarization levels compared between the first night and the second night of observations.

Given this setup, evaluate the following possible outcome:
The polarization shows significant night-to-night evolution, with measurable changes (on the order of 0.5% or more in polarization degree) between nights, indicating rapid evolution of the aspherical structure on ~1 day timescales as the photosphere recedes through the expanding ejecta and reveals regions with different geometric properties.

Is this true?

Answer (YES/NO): YES